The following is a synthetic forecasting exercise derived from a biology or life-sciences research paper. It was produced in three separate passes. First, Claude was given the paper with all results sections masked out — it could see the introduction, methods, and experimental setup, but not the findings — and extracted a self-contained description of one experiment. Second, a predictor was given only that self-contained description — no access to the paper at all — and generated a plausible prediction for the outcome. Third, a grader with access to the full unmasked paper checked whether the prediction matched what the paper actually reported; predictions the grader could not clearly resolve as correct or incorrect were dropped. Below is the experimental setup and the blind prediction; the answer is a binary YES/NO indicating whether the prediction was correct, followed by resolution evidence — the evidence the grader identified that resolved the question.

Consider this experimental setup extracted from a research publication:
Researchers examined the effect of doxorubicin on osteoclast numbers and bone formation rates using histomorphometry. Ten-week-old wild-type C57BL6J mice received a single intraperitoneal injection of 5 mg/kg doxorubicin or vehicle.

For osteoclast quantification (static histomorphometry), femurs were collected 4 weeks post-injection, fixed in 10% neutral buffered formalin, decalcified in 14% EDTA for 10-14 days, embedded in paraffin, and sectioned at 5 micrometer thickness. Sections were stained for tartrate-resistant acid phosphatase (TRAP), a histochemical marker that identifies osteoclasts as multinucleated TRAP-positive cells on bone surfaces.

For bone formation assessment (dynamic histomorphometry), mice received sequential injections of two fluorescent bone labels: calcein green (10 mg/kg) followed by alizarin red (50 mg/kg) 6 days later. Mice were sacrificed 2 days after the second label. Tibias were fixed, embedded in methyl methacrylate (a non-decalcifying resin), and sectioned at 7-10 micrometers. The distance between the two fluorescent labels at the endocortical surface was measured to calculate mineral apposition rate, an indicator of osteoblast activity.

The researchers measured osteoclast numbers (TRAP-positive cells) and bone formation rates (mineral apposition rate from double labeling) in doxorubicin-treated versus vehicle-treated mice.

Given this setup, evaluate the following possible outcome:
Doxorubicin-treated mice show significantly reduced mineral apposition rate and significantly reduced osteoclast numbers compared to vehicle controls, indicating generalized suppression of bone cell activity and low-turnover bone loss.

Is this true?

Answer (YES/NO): NO